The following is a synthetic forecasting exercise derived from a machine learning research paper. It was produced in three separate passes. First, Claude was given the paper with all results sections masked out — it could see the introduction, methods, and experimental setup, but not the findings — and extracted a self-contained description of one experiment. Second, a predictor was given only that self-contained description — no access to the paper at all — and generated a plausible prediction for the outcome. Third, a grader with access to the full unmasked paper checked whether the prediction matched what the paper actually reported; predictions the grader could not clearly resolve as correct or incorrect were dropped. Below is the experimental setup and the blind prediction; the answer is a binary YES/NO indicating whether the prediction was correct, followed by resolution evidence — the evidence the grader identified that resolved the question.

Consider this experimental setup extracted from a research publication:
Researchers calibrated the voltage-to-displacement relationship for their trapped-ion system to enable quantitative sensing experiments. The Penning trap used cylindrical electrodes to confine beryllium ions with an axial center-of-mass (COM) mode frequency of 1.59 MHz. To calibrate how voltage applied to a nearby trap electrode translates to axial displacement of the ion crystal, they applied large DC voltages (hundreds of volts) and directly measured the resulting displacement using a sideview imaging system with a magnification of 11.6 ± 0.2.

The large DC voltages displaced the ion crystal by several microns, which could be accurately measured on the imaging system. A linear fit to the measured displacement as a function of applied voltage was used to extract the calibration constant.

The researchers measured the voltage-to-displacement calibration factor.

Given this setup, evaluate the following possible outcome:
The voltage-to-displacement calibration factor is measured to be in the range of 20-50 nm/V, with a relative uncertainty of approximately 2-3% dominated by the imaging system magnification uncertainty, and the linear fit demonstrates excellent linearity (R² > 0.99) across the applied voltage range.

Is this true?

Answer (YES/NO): NO